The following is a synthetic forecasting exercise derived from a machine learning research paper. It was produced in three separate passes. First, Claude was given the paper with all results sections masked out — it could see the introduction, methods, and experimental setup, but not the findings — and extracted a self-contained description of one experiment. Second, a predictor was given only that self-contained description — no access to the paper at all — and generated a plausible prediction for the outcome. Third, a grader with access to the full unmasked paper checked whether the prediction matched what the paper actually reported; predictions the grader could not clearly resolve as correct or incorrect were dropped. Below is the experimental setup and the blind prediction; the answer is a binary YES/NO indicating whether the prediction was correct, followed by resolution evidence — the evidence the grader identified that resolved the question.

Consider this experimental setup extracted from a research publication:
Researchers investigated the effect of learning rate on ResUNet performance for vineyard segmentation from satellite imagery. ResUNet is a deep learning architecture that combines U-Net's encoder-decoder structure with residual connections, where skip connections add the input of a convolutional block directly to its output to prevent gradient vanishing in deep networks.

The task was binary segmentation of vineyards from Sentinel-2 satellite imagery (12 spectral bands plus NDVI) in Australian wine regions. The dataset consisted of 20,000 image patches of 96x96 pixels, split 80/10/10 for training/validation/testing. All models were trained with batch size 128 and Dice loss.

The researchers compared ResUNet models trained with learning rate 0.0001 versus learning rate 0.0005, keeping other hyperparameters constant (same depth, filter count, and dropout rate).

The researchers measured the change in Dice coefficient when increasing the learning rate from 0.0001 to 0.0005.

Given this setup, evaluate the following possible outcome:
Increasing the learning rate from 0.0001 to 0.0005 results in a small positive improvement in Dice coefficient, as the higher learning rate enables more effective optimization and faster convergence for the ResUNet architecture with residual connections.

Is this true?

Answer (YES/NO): YES